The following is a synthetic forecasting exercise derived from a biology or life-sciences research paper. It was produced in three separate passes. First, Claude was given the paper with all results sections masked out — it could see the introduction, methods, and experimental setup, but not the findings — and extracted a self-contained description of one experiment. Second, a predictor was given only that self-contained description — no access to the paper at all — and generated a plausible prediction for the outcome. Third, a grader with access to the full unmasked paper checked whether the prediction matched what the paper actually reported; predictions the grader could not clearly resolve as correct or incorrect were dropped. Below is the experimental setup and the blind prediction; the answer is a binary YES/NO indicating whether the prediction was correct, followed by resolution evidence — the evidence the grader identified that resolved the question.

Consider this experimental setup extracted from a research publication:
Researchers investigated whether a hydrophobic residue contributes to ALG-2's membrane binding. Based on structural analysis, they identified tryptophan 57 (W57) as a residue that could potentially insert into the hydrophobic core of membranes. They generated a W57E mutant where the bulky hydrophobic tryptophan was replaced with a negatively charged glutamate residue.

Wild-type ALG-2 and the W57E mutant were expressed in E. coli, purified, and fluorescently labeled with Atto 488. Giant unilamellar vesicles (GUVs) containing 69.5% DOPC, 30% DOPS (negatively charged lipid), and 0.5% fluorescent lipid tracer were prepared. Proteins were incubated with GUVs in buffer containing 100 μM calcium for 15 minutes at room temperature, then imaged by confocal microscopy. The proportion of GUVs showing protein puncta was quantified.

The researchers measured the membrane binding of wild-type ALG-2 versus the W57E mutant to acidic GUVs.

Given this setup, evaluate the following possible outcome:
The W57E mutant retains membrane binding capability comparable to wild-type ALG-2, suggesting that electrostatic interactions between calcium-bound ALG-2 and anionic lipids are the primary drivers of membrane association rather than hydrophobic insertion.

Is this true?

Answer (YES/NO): NO